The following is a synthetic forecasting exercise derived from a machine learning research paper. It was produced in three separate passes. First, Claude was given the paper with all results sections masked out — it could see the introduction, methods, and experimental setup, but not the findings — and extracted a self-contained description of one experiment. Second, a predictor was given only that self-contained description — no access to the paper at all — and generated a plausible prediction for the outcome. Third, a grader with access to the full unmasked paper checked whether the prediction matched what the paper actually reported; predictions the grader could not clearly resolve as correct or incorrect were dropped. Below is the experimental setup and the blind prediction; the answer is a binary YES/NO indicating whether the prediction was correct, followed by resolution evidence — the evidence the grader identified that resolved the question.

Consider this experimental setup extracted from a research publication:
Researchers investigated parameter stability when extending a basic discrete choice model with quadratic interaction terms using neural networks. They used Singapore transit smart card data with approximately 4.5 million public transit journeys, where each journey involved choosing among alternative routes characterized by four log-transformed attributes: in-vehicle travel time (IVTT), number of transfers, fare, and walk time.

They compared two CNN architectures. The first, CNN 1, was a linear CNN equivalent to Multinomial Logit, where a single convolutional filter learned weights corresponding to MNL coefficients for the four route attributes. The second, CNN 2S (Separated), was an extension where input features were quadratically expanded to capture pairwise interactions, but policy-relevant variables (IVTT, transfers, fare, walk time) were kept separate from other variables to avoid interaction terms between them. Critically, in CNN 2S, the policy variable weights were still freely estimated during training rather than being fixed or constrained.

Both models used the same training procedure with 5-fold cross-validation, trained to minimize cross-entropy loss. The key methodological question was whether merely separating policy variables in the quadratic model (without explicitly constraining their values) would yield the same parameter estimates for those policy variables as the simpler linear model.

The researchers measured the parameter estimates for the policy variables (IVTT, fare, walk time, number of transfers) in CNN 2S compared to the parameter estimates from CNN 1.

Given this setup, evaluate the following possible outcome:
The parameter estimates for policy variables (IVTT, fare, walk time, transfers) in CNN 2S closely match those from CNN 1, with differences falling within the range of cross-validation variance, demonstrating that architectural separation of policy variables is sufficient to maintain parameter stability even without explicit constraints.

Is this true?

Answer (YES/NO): NO